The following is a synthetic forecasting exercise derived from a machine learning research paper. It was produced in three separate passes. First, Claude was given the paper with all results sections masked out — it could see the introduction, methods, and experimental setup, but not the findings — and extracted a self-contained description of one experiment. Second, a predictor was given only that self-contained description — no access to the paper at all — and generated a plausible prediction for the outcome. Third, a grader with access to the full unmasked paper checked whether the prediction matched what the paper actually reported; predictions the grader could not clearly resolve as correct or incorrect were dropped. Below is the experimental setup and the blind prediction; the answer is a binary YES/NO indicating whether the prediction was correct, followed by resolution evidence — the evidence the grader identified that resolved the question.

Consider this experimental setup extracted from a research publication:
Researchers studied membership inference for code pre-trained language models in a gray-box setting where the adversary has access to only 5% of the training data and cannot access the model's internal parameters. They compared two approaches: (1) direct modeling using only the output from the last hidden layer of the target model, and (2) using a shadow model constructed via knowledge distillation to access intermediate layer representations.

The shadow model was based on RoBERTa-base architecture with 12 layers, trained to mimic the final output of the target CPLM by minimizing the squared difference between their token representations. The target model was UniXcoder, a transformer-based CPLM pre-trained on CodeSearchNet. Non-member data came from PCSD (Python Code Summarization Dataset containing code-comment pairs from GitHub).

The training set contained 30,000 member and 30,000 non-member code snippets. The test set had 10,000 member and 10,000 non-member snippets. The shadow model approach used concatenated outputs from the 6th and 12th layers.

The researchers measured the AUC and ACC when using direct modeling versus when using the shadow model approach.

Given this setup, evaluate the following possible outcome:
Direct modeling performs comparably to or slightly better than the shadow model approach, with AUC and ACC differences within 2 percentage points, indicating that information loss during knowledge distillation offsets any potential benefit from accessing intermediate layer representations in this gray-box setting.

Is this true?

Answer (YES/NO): NO